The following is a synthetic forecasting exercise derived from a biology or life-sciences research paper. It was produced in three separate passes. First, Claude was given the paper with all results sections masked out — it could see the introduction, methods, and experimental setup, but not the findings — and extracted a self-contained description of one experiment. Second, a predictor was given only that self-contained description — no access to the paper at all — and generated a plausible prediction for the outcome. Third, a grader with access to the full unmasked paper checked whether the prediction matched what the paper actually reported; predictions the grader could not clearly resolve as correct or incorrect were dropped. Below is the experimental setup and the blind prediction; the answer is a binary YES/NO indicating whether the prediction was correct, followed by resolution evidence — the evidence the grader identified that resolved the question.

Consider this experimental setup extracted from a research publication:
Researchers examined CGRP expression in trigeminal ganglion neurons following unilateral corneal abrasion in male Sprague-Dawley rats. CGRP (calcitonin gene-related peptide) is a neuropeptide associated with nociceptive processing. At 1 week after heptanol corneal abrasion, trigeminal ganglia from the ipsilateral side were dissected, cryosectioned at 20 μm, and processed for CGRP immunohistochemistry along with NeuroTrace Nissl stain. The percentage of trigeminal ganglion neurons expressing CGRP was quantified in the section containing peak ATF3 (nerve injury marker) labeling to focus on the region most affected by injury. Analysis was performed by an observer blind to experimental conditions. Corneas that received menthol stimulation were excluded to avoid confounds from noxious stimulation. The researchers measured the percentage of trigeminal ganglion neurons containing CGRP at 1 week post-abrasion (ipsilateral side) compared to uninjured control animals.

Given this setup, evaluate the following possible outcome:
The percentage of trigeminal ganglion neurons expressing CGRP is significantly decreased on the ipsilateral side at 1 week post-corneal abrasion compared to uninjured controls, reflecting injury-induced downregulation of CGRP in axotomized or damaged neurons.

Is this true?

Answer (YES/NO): NO